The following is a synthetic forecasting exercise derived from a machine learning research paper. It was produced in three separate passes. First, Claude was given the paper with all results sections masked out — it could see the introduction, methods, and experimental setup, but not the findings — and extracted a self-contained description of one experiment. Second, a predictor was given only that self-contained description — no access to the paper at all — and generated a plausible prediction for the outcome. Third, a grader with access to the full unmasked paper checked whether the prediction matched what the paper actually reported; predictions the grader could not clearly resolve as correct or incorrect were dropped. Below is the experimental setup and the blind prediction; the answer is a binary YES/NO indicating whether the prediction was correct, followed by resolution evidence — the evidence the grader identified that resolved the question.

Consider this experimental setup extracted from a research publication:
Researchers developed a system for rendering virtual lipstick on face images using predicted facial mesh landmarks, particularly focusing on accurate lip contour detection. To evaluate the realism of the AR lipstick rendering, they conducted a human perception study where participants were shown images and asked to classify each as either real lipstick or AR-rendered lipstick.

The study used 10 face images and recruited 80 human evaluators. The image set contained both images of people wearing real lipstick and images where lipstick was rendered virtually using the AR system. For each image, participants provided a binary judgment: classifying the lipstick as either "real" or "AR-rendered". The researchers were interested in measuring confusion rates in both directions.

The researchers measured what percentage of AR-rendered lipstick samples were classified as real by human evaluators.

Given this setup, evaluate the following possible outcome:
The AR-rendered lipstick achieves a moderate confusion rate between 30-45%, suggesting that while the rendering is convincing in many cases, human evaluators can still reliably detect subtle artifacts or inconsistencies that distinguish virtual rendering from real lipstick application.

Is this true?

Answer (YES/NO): NO